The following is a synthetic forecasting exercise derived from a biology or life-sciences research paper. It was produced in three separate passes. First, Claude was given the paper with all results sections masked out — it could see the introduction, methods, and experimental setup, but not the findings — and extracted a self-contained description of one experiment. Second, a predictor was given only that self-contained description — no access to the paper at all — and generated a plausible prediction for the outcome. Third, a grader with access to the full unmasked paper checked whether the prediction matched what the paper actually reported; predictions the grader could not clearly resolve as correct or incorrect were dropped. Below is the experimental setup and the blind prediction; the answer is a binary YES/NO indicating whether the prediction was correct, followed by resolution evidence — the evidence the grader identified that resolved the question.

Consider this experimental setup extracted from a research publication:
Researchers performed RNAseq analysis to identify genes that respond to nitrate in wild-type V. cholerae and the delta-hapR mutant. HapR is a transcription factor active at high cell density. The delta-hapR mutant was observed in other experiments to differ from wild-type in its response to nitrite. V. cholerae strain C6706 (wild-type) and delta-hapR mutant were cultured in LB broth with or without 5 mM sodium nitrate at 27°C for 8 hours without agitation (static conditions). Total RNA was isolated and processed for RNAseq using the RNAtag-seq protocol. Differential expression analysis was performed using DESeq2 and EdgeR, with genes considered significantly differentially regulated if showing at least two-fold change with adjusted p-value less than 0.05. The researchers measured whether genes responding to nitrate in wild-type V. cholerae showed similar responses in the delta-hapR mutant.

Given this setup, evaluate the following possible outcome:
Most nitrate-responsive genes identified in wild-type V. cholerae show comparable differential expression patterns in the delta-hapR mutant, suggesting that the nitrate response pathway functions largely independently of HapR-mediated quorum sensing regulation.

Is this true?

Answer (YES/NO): NO